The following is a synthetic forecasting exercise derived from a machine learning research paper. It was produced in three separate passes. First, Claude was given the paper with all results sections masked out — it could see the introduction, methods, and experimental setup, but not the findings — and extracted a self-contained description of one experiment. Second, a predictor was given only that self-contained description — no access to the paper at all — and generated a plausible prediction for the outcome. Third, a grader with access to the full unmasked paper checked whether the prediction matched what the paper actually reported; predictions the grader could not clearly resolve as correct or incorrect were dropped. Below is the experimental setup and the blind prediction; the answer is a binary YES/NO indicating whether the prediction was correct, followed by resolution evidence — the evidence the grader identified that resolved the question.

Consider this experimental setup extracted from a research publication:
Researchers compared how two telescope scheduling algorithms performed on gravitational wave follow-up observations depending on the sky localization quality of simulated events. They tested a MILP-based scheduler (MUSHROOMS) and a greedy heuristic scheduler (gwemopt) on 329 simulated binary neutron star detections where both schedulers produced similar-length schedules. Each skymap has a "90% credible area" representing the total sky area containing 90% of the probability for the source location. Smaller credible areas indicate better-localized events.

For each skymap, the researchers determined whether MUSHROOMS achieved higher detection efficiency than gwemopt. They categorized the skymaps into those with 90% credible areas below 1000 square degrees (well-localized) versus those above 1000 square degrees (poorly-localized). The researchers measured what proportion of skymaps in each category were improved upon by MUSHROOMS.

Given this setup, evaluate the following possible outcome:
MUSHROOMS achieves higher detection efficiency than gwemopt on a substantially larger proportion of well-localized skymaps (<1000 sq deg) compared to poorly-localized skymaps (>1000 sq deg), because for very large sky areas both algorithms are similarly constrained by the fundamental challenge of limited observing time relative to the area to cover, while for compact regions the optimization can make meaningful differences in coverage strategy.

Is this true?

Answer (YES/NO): NO